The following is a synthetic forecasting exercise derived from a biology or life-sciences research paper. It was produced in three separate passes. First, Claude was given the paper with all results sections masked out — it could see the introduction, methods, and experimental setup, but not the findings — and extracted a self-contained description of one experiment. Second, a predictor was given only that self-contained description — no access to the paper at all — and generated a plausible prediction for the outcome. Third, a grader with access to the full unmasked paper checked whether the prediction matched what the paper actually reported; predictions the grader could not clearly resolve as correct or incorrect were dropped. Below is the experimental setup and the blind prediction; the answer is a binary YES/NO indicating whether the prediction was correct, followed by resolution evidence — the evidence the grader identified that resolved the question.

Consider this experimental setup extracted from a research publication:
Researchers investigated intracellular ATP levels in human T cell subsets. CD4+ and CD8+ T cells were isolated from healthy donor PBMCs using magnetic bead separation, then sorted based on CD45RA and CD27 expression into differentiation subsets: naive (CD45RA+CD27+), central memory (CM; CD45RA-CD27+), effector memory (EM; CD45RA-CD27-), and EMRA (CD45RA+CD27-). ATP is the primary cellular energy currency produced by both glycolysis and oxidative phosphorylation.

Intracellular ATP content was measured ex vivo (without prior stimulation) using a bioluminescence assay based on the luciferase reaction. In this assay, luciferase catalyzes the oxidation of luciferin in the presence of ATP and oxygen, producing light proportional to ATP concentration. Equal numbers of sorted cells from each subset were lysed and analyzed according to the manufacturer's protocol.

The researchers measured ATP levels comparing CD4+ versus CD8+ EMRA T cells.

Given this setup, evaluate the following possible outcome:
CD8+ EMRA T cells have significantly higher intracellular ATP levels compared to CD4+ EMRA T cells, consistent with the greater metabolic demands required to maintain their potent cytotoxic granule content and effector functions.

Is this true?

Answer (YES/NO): NO